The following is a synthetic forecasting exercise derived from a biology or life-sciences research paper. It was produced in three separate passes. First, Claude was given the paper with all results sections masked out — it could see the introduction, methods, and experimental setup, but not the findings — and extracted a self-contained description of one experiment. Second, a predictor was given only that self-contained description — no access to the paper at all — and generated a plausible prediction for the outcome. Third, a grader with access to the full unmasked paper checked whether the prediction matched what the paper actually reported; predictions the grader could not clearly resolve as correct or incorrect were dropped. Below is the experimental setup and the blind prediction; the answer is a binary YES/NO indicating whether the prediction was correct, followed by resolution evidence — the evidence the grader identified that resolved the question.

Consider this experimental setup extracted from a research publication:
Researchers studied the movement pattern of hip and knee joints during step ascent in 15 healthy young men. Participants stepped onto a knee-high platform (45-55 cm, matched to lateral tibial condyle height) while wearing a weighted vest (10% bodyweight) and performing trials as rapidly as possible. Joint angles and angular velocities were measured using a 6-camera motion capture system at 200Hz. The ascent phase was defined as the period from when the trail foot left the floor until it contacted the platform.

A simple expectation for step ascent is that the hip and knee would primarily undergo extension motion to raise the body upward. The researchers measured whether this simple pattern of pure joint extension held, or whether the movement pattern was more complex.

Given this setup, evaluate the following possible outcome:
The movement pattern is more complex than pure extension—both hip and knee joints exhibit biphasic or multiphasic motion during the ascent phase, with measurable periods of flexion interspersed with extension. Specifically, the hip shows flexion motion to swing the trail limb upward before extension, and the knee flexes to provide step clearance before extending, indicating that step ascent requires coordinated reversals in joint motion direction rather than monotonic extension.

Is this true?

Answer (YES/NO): YES